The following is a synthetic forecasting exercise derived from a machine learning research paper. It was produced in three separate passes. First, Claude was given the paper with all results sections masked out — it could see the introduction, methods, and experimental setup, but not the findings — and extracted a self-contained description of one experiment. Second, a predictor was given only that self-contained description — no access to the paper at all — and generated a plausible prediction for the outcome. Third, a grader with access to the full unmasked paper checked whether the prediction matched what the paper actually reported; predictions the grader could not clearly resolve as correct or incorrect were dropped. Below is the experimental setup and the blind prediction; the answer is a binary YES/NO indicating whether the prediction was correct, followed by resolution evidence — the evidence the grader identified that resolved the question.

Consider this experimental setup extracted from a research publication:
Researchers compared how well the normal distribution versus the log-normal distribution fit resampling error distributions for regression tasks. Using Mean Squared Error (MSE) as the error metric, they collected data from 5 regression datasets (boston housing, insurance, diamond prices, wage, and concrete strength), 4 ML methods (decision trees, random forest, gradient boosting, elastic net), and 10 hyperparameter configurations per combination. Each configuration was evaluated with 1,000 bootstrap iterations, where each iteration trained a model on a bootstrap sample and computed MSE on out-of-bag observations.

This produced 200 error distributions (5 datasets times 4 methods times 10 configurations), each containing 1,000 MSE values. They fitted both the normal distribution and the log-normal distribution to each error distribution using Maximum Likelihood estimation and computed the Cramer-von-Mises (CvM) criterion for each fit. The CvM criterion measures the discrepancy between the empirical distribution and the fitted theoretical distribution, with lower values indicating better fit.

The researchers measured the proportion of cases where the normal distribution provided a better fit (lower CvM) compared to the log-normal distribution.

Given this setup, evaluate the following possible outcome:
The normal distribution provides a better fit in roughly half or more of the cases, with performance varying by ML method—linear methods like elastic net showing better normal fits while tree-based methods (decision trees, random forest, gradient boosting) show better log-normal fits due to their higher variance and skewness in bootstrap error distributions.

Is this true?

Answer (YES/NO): NO